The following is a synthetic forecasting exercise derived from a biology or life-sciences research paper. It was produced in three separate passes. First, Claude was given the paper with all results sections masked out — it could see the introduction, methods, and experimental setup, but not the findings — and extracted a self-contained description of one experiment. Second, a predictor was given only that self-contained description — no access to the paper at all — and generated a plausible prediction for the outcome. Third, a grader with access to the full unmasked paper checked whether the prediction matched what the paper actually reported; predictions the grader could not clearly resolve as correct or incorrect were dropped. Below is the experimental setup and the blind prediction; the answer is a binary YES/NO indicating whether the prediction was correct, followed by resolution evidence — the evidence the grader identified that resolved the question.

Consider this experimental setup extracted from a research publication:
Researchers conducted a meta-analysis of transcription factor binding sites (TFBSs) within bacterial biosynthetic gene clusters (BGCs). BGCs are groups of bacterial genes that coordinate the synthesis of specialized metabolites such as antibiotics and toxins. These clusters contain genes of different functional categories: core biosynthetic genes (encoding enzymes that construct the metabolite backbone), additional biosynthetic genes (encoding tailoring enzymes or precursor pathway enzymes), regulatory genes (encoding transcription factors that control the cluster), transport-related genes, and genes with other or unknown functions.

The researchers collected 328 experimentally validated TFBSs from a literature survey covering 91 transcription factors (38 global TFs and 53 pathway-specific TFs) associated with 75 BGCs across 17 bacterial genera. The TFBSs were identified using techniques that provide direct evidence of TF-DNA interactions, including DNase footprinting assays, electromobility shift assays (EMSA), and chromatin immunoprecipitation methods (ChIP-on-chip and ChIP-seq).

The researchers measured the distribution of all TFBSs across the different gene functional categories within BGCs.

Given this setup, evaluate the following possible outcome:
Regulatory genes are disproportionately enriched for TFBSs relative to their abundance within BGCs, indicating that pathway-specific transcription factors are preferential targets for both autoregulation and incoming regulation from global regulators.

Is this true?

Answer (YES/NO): YES